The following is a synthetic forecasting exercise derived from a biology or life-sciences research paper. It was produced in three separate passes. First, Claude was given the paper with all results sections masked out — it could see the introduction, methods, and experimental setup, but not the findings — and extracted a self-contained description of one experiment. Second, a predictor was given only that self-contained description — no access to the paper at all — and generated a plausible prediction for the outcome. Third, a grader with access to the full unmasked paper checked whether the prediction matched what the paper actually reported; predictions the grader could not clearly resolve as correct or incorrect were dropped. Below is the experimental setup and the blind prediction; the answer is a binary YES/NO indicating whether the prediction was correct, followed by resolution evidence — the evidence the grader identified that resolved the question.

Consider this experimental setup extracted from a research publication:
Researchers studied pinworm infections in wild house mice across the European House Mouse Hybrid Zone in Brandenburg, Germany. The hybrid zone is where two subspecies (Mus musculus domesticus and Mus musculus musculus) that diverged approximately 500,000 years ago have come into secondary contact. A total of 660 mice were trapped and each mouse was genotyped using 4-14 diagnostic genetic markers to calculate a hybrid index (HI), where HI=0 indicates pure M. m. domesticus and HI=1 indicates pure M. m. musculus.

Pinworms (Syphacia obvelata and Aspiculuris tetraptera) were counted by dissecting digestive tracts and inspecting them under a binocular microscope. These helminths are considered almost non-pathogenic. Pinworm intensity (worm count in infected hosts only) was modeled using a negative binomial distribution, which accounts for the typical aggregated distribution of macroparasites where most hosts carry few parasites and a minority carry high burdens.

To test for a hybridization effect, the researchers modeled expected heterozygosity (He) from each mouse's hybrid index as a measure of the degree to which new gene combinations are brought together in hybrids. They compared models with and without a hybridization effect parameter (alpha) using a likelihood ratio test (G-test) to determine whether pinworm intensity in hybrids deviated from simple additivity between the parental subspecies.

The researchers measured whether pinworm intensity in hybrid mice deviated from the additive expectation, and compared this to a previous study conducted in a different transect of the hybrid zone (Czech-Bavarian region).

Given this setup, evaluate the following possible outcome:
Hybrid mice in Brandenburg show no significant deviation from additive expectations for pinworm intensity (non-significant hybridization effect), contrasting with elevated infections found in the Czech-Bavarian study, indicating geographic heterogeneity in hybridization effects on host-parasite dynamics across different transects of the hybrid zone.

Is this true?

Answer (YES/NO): NO